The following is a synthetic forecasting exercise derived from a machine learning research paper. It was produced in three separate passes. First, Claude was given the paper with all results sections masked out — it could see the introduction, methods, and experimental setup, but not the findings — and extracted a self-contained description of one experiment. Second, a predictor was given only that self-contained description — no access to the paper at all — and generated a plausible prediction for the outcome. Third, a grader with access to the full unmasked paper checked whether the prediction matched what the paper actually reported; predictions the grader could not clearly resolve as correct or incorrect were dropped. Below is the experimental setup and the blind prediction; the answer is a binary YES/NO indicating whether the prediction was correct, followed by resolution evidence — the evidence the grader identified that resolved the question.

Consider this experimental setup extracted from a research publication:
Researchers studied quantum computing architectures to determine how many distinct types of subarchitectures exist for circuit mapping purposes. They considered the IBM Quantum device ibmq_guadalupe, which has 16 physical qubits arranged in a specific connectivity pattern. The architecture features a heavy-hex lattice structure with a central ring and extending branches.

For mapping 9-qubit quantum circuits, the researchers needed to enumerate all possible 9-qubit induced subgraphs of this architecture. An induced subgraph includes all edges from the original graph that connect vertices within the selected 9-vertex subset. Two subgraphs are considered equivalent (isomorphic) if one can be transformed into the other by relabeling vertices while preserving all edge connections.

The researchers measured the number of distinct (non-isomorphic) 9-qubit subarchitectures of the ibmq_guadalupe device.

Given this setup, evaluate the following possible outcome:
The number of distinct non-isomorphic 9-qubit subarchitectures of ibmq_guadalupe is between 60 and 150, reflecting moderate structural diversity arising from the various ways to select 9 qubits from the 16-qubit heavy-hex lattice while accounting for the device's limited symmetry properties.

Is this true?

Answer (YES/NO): NO